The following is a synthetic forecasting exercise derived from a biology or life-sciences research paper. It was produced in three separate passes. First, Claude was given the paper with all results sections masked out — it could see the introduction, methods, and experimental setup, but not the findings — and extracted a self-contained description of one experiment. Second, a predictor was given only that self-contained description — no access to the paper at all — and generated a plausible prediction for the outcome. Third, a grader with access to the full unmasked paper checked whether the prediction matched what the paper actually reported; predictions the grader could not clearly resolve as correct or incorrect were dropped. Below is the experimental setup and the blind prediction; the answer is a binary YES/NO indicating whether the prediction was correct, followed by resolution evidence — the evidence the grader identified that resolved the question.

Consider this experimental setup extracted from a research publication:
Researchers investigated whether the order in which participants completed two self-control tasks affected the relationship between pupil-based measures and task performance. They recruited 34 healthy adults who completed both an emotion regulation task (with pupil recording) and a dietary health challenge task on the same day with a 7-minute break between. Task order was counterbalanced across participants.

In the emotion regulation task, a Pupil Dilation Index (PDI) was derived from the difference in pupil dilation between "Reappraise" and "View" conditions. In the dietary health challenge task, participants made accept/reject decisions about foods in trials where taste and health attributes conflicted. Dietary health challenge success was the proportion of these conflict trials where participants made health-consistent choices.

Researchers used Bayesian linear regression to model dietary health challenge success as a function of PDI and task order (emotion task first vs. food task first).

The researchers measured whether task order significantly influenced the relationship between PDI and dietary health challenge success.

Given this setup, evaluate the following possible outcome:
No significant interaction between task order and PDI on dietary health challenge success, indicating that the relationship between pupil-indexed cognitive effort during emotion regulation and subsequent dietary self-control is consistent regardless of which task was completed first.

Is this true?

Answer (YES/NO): YES